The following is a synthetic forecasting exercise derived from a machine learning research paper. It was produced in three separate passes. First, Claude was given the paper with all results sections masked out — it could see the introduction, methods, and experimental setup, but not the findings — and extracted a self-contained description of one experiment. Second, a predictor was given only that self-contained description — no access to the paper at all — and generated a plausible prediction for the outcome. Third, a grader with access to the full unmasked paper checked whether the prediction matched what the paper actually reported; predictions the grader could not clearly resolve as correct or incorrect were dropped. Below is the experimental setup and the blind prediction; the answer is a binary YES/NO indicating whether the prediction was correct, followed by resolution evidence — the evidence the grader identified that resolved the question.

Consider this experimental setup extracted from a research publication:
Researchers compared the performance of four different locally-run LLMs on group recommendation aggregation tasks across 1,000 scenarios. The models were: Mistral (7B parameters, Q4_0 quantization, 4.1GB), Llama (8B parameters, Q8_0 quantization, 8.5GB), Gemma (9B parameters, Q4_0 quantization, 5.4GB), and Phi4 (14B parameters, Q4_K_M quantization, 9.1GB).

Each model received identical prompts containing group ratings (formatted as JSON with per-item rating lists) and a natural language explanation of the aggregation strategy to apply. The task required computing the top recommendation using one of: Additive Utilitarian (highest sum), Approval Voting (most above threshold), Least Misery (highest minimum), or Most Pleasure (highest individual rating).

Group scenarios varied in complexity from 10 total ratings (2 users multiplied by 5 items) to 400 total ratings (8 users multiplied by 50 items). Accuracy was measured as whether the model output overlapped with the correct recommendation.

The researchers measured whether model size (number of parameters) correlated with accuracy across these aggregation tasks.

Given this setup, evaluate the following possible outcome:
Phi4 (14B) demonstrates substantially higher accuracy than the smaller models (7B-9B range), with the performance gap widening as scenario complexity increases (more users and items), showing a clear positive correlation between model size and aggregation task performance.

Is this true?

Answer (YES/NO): NO